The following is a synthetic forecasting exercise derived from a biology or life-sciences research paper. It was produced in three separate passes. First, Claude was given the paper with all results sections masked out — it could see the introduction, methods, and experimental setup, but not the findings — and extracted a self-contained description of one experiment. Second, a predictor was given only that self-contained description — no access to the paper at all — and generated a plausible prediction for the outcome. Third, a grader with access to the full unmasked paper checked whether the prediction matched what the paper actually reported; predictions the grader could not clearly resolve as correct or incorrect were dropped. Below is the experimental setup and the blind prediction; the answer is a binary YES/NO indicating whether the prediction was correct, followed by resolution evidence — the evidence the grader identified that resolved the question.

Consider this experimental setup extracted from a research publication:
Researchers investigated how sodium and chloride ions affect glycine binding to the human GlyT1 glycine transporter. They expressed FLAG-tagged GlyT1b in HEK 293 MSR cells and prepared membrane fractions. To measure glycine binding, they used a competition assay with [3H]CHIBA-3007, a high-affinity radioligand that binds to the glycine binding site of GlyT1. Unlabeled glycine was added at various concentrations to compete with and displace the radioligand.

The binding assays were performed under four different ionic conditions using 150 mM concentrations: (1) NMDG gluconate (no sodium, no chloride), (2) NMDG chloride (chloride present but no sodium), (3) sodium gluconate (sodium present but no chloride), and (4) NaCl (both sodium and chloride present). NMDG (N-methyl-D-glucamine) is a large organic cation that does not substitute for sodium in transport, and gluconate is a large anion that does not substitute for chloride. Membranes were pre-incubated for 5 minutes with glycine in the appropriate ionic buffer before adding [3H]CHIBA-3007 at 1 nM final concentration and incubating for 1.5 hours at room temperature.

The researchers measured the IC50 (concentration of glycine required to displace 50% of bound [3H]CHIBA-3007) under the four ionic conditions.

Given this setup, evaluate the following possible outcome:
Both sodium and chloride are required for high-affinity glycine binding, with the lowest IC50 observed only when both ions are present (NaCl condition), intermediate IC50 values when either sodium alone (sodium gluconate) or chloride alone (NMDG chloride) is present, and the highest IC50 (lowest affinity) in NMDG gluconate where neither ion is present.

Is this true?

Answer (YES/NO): NO